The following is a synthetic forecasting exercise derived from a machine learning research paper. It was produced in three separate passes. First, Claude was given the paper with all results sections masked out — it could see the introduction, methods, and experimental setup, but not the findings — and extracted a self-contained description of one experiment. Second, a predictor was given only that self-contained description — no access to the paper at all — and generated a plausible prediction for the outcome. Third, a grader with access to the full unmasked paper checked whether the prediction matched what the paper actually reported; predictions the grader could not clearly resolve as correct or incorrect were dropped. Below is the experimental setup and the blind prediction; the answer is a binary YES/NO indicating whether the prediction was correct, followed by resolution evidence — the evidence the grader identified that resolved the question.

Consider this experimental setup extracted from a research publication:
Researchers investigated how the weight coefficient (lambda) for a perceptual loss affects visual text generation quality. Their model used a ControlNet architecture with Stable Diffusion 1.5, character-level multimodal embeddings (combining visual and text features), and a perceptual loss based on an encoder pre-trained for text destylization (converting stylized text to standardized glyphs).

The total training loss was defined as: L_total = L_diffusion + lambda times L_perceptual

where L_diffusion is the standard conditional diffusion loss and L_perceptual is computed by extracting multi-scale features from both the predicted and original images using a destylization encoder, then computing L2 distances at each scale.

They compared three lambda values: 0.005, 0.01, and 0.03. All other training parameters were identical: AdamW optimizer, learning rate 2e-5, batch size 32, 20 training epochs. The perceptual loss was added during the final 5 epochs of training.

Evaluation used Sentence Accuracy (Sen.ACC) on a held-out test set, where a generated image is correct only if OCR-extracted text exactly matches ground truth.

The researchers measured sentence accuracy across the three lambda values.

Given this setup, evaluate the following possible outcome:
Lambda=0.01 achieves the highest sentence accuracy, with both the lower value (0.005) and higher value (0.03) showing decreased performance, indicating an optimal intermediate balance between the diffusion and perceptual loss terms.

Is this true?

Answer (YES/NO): YES